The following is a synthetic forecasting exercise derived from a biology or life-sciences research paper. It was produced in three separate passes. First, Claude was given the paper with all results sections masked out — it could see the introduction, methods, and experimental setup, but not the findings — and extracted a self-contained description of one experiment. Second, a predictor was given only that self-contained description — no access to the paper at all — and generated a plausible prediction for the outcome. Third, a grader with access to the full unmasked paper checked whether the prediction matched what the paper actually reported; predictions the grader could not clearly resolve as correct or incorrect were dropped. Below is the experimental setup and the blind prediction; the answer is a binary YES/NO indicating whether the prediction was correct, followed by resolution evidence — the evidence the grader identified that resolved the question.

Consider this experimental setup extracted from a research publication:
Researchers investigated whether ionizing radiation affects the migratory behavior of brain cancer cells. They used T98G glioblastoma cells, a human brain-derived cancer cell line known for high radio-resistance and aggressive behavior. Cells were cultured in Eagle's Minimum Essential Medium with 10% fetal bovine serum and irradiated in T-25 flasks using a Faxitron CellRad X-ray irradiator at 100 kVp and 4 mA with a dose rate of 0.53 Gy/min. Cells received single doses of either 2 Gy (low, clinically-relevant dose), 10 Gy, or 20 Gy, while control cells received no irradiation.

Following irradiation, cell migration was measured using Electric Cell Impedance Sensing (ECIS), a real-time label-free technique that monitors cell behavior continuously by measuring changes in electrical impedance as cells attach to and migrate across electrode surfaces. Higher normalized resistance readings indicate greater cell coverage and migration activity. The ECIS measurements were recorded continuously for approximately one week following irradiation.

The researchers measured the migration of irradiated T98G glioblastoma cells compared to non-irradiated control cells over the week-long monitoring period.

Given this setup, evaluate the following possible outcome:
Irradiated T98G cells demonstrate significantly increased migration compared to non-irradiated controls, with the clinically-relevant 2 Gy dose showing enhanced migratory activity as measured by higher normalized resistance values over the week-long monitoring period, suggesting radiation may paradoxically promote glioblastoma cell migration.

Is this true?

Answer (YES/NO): YES